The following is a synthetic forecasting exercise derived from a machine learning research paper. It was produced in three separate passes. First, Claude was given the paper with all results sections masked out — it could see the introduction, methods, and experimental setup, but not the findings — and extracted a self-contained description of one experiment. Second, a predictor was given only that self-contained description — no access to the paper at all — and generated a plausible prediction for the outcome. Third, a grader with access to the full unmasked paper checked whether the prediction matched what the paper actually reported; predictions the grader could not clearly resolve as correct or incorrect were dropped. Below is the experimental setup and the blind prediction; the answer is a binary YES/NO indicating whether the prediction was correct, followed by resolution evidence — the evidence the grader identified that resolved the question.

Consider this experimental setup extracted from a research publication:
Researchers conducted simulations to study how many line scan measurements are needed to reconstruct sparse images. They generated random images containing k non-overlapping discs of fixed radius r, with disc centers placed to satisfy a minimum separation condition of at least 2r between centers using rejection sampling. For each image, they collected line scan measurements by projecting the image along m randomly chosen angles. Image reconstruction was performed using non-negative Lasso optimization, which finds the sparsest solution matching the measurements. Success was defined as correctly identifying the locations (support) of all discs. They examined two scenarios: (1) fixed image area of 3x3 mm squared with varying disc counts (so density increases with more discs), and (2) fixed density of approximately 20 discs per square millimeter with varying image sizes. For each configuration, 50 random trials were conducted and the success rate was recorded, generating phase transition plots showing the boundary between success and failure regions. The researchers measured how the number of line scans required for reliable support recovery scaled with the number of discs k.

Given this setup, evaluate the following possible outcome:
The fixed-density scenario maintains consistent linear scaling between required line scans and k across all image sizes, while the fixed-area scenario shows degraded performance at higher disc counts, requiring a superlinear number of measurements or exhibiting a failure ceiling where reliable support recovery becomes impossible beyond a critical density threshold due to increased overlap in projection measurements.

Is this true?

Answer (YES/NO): NO